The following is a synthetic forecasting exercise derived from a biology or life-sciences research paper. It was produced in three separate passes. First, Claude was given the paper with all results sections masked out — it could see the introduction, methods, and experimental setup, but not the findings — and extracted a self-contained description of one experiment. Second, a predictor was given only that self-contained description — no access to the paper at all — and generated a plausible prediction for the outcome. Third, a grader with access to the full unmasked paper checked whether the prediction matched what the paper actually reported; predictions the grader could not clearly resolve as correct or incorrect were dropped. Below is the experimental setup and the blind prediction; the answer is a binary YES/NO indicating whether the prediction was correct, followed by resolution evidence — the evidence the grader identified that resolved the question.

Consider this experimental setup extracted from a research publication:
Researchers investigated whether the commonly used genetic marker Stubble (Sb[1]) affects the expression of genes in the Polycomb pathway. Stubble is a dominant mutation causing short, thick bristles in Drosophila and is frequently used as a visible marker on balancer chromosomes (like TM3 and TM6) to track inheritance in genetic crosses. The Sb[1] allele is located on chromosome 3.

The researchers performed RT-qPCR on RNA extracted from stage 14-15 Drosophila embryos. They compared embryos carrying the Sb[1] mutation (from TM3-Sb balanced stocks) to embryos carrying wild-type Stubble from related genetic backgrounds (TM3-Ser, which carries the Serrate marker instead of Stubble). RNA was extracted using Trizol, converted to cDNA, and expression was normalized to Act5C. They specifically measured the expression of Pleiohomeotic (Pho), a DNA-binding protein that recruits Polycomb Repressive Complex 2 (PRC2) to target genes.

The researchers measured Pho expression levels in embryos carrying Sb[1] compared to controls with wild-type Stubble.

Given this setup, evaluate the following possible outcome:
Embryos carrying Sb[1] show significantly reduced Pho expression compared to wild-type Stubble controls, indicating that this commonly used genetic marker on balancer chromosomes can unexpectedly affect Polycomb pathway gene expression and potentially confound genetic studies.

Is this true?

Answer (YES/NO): YES